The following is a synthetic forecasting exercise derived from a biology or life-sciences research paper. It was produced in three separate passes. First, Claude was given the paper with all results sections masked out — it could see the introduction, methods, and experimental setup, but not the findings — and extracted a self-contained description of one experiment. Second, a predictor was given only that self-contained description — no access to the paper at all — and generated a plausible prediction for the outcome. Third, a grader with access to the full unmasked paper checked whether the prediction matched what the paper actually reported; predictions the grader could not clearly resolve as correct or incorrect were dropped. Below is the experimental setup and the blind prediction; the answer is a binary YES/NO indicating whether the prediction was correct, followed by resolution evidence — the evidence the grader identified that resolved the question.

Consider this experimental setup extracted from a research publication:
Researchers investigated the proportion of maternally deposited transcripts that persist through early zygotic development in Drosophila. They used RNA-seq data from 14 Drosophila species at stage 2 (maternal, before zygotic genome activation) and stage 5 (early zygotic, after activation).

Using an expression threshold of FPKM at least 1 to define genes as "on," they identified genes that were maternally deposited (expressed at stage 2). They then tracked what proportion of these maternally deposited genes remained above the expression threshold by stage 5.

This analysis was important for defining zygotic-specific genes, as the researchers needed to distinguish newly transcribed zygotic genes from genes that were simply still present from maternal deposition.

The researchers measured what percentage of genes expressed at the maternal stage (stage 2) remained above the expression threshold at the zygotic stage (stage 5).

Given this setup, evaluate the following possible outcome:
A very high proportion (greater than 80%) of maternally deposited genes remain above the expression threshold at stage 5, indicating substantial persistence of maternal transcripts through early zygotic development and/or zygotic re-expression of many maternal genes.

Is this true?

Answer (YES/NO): YES